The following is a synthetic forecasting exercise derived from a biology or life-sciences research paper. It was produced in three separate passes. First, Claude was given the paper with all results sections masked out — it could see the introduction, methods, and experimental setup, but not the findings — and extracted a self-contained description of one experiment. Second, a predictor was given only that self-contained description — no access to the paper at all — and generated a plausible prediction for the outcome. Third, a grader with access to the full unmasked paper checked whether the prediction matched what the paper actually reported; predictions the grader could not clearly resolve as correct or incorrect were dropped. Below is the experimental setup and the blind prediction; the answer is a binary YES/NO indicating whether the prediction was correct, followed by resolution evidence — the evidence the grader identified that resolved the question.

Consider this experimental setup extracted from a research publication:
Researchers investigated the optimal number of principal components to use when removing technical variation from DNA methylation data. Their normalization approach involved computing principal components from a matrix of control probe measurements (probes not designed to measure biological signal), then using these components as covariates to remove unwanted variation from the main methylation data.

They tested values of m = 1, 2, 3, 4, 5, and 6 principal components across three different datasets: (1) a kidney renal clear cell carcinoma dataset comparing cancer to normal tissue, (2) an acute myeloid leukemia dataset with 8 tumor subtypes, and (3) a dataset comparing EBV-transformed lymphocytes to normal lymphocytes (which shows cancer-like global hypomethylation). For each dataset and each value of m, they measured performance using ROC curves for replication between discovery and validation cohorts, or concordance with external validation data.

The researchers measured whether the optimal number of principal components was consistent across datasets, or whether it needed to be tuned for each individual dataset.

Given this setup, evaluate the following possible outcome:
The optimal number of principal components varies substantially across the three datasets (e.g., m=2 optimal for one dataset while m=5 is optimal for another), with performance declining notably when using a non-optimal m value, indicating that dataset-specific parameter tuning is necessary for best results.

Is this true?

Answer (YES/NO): NO